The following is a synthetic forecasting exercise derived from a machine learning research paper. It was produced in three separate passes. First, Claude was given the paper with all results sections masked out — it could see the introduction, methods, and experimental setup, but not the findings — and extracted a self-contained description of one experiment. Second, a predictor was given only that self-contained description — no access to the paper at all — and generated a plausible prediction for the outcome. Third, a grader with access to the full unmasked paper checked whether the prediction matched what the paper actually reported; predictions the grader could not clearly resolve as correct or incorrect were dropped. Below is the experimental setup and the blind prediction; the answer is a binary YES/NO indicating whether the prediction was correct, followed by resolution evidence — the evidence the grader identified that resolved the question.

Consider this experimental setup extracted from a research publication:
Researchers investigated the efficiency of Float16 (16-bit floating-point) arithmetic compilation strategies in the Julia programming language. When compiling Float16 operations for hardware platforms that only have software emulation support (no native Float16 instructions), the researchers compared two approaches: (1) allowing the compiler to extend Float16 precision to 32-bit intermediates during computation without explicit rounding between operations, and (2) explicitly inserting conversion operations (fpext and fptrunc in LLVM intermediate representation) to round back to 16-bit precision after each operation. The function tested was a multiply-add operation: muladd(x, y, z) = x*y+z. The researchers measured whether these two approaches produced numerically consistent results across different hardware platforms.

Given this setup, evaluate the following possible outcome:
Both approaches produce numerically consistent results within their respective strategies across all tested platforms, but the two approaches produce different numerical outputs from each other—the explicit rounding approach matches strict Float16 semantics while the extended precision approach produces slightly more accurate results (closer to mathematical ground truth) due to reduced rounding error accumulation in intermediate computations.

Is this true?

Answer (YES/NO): NO